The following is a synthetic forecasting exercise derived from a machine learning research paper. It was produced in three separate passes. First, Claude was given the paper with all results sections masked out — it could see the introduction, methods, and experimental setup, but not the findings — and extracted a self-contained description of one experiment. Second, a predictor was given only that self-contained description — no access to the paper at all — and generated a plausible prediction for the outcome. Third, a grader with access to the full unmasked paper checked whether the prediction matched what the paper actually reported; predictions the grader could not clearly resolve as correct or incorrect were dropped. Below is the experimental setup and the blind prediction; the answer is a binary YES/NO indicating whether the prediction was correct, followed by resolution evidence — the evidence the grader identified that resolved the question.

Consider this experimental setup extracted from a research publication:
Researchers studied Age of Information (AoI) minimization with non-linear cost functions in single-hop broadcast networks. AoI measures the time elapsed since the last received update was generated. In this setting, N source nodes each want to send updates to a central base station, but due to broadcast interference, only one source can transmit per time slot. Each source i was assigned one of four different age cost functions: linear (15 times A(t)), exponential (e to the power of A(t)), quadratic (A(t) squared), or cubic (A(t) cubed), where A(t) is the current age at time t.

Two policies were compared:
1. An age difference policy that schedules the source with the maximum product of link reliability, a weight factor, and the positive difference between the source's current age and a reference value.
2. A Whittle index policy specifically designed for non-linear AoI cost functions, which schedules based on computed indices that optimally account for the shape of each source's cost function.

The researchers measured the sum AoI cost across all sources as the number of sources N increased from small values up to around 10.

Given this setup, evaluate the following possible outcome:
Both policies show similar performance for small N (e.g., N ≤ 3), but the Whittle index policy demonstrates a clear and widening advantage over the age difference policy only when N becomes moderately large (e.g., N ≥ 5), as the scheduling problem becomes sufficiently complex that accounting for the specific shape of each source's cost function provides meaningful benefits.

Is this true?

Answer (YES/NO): NO